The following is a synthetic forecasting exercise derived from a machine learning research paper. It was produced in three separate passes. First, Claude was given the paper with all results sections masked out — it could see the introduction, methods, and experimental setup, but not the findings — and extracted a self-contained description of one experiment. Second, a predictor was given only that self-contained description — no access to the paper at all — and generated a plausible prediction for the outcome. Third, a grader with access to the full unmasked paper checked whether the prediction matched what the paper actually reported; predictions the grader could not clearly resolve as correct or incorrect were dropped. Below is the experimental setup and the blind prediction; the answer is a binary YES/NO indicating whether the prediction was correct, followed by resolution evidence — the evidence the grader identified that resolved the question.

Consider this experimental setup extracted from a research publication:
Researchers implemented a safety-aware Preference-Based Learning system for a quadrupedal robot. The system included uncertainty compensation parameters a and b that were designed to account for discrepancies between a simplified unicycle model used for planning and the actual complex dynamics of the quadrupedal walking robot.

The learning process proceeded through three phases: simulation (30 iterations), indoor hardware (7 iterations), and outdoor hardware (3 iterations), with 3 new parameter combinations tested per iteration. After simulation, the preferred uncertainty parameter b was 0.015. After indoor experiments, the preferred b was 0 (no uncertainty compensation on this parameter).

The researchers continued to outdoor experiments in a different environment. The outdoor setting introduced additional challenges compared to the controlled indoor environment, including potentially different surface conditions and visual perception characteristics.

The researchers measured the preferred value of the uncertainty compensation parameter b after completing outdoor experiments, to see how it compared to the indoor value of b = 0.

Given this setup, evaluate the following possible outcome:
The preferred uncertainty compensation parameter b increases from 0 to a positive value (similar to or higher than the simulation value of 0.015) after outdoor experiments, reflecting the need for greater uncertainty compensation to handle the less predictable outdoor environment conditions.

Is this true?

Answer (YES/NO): YES